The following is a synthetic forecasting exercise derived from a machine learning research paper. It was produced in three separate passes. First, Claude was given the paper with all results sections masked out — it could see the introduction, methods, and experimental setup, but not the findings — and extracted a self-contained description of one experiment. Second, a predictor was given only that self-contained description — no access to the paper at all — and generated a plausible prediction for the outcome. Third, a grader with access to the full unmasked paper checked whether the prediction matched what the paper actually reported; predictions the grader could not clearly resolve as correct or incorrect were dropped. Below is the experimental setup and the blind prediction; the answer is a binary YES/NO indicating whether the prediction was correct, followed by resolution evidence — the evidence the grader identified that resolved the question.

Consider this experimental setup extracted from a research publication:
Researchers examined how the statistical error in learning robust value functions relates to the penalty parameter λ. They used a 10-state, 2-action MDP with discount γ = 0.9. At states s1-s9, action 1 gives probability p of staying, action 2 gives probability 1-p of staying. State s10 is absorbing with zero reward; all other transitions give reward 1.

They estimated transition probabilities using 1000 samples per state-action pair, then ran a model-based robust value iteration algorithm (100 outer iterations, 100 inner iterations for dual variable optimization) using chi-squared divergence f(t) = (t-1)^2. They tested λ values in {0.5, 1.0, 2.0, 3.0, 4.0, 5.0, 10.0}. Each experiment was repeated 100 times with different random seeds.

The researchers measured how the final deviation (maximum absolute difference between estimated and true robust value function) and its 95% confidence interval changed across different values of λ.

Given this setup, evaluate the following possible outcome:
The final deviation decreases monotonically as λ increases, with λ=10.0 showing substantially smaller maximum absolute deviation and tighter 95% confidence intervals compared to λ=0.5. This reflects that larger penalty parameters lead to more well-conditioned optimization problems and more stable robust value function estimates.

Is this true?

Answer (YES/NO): NO